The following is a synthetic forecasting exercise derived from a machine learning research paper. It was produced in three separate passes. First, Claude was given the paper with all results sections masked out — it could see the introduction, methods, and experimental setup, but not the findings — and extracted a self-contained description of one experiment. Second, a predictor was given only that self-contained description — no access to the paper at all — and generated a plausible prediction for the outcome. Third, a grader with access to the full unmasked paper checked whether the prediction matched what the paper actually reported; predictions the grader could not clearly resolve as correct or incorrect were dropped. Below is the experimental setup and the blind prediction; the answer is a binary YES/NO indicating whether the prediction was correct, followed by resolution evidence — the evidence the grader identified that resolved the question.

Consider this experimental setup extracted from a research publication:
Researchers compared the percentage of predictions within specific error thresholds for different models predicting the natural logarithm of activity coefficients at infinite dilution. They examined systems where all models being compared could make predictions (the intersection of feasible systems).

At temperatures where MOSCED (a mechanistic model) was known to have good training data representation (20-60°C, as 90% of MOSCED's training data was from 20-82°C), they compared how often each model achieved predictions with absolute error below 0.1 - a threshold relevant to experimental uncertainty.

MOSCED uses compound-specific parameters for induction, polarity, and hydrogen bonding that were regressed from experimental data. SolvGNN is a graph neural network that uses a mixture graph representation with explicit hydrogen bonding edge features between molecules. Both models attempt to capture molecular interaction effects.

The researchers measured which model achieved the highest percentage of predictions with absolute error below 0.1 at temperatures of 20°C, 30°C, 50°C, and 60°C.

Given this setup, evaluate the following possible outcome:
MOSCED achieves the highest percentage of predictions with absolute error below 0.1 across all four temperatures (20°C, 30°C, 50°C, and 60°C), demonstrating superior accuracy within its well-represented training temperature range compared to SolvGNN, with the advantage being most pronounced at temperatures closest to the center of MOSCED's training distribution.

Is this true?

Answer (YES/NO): NO